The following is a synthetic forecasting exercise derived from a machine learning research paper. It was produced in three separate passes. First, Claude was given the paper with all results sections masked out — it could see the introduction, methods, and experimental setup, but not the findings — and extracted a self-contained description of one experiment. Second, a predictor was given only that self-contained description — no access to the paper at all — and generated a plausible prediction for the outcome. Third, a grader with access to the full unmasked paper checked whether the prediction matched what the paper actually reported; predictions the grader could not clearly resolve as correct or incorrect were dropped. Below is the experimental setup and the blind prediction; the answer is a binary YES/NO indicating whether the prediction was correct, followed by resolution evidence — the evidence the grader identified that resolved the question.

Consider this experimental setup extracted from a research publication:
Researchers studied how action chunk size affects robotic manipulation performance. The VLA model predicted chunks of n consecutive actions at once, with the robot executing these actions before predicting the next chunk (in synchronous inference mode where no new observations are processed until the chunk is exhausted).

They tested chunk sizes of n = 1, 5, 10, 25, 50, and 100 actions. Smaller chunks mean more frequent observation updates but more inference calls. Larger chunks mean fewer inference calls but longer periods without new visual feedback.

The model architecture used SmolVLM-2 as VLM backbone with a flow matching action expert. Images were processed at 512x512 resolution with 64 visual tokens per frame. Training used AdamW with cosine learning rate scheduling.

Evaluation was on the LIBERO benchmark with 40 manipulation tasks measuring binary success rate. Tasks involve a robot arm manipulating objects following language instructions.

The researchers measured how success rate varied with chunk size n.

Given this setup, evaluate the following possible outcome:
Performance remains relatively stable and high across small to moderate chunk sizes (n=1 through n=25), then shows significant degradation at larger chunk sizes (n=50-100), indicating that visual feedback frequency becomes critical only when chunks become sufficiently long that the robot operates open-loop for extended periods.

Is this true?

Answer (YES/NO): NO